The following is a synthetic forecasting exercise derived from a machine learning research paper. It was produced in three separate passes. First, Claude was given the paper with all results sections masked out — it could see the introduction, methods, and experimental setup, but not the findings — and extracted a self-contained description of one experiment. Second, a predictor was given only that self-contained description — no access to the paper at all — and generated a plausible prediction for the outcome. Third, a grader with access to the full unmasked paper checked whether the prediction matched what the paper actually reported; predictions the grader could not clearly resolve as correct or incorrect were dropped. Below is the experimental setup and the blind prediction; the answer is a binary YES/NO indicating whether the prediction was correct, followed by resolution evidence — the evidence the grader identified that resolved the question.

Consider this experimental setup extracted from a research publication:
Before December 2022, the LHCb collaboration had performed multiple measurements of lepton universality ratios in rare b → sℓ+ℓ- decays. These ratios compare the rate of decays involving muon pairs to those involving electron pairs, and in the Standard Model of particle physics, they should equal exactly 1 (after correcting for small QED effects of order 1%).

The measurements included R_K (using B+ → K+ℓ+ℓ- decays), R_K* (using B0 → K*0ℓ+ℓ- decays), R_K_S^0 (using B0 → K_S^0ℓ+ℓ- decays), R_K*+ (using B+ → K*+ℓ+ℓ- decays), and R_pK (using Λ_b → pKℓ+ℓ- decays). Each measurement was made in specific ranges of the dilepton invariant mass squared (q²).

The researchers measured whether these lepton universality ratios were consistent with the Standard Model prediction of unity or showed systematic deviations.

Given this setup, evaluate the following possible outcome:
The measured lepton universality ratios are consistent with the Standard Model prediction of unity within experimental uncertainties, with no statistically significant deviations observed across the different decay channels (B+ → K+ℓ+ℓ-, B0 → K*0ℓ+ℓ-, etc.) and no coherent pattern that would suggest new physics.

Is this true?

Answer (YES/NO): YES